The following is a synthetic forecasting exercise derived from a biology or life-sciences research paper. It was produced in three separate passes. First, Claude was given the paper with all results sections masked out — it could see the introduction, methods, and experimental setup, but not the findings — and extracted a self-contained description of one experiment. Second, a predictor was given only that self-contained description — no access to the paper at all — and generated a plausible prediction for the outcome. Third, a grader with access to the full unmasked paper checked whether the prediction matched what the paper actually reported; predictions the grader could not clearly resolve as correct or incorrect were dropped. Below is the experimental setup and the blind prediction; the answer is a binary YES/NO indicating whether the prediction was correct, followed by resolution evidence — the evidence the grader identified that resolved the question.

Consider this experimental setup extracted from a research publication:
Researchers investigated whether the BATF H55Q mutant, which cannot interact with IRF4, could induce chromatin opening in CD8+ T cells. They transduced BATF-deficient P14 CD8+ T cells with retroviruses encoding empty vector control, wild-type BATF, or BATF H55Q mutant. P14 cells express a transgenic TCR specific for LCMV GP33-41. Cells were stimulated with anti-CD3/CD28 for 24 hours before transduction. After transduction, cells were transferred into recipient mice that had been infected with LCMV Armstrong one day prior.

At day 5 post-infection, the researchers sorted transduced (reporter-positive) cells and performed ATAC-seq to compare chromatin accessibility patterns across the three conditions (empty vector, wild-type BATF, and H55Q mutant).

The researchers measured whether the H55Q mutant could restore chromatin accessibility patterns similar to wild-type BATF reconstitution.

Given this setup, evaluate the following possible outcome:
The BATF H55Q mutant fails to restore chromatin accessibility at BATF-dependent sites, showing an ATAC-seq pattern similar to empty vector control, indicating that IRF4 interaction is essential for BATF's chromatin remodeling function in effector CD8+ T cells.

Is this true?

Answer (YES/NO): NO